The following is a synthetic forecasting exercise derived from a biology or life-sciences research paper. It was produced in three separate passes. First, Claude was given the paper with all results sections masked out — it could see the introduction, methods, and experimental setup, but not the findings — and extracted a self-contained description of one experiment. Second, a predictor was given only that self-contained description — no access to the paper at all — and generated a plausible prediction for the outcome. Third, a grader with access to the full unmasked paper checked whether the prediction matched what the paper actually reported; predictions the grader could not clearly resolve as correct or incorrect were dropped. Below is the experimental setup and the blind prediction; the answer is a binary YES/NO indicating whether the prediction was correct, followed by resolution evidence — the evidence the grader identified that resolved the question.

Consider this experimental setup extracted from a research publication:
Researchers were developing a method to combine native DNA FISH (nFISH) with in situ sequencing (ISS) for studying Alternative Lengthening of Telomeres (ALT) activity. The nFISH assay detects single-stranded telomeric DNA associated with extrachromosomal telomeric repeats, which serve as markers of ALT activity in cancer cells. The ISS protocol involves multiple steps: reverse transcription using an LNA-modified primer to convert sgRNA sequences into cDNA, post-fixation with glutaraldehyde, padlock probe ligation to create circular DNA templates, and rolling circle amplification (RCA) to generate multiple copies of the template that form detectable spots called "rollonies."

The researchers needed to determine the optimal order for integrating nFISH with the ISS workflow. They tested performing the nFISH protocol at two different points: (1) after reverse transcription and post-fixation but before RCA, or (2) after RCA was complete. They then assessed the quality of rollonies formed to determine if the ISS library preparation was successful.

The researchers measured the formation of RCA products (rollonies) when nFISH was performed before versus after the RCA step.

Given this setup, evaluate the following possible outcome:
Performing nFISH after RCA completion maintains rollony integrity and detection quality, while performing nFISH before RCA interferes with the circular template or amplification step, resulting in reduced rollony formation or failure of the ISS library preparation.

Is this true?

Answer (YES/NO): YES